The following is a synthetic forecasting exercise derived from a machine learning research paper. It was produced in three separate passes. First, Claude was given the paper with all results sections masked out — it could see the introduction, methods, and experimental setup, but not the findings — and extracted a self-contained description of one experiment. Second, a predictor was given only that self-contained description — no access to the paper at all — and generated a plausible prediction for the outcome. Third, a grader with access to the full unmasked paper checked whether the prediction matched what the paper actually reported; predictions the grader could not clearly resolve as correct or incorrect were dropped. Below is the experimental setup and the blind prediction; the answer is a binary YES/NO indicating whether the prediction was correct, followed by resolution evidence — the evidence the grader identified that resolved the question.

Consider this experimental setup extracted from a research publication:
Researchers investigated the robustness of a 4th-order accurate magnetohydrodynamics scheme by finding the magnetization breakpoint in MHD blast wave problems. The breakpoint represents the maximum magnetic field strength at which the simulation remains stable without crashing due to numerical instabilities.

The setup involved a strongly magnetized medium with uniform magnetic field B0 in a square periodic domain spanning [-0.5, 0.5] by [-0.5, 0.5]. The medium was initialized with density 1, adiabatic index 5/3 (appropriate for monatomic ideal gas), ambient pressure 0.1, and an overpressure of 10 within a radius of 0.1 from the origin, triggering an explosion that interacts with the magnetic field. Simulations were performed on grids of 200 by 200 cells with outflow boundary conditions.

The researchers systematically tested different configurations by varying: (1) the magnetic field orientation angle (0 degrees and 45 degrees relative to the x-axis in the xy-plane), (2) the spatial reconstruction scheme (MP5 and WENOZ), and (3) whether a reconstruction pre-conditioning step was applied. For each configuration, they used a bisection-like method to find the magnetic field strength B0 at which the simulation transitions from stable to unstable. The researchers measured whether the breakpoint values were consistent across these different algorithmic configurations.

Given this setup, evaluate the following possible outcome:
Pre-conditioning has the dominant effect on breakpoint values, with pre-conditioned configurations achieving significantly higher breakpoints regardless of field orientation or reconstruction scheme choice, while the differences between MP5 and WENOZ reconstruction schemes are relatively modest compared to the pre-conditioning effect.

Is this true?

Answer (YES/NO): NO